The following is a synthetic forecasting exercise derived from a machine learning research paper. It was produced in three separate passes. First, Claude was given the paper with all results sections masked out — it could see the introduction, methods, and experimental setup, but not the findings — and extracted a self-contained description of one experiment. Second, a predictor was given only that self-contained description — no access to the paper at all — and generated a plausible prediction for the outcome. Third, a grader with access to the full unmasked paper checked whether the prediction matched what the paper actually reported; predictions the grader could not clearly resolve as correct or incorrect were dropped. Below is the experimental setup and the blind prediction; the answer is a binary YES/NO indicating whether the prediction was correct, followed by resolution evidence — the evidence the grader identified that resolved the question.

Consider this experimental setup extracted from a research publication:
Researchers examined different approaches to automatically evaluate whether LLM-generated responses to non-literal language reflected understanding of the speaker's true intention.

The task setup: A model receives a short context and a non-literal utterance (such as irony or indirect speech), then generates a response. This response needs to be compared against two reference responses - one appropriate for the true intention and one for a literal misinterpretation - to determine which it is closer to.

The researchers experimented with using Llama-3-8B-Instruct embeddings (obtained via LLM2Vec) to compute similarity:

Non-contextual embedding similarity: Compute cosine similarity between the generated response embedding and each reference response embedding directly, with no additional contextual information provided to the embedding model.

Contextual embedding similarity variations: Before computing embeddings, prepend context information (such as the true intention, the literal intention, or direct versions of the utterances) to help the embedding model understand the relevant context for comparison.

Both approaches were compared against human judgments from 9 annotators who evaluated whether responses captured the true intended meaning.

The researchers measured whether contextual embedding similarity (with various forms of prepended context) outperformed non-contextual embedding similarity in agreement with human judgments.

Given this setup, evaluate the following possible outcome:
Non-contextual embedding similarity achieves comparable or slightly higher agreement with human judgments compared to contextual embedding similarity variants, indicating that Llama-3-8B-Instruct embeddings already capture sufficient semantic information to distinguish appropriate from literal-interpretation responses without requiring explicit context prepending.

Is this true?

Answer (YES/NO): NO